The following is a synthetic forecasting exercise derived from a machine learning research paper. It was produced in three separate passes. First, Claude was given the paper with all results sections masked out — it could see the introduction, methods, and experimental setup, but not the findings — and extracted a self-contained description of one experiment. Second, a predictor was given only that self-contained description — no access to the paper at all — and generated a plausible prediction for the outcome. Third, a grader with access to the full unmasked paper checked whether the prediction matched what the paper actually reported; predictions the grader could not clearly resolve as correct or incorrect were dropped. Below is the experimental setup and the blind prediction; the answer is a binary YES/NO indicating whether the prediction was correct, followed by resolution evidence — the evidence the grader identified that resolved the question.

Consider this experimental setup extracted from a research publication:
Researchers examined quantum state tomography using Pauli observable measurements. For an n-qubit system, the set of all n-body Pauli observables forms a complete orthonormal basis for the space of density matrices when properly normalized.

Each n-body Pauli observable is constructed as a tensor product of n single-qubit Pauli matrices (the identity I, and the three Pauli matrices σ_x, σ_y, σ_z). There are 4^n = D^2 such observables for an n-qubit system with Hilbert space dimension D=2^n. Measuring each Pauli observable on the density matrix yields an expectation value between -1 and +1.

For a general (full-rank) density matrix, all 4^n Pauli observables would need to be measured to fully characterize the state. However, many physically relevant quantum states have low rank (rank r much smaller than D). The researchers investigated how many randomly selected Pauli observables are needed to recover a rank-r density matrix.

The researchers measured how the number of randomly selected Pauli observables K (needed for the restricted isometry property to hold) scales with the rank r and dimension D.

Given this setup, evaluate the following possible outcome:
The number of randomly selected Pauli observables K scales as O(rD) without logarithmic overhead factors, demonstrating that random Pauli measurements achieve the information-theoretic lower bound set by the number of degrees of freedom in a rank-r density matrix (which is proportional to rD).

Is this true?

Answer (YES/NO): NO